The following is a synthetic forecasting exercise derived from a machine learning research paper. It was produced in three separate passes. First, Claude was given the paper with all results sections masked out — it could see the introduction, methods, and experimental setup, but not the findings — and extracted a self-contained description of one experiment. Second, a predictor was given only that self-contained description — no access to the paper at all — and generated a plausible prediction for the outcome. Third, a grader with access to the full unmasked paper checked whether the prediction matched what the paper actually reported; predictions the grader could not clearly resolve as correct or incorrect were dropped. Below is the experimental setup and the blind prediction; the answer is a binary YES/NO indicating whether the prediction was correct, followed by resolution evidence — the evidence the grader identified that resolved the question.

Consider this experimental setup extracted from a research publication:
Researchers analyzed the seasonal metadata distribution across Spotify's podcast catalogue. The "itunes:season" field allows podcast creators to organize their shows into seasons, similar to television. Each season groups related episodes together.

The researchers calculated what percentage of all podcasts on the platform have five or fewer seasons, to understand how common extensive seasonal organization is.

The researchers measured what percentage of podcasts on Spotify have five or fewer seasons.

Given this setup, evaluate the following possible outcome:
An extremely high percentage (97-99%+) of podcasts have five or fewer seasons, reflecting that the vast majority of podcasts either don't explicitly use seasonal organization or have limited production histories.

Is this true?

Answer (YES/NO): YES